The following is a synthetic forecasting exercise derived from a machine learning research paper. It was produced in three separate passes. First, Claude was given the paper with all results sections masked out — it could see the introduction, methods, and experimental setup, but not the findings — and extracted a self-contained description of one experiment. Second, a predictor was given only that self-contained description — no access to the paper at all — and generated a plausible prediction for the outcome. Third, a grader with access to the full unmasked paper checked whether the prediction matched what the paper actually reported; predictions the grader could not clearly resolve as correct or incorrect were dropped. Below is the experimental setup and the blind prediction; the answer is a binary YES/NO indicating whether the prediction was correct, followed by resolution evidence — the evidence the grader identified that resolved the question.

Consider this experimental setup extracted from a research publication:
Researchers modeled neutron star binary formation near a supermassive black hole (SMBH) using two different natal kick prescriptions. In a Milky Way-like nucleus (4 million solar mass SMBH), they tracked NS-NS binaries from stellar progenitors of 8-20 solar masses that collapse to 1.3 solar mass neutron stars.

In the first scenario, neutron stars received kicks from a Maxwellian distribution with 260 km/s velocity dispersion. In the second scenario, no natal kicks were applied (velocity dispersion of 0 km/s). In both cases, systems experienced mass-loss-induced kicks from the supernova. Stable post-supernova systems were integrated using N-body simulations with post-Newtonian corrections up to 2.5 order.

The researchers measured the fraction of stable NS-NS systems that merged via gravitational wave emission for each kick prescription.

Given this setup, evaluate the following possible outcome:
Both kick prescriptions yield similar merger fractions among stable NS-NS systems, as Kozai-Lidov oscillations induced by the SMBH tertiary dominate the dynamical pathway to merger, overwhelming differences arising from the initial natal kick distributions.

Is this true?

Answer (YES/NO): NO